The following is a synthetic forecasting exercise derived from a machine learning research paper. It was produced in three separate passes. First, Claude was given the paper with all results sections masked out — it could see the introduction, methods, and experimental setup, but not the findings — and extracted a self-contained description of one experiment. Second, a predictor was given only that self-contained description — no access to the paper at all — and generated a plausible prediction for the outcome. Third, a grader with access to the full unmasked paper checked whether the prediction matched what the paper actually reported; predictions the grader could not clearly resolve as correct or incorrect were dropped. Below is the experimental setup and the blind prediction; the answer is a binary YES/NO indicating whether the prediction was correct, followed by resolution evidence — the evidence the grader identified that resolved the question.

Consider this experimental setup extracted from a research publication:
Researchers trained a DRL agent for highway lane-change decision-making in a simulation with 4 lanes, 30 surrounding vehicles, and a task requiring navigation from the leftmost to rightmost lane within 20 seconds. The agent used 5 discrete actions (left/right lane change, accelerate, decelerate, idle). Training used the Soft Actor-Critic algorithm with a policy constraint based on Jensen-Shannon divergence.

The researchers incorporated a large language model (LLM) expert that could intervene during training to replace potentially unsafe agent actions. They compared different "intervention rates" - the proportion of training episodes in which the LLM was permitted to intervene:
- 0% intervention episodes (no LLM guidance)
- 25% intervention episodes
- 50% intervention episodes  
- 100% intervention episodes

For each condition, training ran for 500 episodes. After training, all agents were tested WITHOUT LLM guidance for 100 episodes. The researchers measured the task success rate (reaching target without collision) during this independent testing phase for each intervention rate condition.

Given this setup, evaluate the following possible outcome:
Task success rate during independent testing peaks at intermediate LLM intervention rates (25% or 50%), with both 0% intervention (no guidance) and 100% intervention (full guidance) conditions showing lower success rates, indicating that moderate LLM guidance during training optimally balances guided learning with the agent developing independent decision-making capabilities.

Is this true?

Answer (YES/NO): YES